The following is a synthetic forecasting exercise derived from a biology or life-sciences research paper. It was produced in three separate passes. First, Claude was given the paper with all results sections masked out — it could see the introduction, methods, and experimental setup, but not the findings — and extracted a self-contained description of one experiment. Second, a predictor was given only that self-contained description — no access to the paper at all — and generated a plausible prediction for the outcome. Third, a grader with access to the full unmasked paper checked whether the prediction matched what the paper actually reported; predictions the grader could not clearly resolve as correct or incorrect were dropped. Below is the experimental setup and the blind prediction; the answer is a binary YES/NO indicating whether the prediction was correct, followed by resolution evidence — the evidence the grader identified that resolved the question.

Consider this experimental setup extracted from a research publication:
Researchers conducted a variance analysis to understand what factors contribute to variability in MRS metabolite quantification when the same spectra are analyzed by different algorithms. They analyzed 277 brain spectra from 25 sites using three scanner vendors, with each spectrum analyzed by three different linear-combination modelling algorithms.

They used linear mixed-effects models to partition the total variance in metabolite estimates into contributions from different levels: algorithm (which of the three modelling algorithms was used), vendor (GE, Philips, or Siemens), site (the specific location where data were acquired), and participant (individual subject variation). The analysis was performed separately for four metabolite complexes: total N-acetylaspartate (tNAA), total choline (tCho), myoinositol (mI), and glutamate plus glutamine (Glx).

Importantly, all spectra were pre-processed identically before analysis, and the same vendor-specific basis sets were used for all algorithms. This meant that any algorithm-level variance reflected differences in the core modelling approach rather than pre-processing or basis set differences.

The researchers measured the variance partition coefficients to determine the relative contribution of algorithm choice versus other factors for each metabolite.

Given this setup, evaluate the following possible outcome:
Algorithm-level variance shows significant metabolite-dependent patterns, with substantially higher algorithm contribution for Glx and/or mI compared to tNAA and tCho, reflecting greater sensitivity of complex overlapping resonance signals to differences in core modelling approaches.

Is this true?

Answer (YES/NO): YES